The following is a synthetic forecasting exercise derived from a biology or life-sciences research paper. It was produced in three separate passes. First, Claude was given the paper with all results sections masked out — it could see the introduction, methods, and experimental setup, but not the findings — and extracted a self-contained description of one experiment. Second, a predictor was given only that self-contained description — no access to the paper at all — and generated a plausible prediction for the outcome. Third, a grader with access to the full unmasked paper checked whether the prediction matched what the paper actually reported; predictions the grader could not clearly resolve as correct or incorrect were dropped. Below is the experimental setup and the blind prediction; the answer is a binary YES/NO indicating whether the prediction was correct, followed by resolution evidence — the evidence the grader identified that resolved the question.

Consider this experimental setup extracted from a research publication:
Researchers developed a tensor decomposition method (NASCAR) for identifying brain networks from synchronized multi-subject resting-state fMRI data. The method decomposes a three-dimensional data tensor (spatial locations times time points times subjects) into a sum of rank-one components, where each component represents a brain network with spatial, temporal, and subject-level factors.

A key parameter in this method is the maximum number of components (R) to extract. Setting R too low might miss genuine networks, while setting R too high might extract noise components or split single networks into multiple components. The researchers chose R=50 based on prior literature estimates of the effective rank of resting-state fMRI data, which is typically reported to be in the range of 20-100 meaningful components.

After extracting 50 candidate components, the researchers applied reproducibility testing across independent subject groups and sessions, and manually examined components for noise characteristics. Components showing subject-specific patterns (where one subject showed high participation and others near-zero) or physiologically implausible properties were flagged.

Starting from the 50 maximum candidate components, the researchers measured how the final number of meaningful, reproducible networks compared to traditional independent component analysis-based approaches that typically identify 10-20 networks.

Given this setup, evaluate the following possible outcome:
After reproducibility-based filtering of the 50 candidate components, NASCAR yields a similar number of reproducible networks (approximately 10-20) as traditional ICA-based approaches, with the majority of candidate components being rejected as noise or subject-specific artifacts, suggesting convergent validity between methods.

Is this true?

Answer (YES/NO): NO